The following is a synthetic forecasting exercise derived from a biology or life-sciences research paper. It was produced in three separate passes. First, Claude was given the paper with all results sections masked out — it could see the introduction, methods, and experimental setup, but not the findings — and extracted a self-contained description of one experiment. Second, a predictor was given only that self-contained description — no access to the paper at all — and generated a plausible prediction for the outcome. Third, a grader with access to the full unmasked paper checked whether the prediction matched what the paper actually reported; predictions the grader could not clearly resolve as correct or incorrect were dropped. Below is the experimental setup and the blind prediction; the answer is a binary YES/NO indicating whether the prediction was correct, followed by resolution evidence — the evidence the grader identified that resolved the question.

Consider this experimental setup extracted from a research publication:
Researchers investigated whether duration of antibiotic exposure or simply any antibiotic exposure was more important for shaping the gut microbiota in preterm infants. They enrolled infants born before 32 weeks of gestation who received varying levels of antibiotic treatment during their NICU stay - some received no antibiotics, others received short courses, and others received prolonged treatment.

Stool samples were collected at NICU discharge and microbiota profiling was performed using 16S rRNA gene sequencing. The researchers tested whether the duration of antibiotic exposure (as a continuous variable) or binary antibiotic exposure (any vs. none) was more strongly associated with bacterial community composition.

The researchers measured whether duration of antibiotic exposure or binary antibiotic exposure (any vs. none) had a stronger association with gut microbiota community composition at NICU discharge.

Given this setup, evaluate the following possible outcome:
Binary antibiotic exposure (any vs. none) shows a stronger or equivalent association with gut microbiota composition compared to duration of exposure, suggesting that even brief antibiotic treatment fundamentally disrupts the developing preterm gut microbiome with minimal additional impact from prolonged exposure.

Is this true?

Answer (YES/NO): YES